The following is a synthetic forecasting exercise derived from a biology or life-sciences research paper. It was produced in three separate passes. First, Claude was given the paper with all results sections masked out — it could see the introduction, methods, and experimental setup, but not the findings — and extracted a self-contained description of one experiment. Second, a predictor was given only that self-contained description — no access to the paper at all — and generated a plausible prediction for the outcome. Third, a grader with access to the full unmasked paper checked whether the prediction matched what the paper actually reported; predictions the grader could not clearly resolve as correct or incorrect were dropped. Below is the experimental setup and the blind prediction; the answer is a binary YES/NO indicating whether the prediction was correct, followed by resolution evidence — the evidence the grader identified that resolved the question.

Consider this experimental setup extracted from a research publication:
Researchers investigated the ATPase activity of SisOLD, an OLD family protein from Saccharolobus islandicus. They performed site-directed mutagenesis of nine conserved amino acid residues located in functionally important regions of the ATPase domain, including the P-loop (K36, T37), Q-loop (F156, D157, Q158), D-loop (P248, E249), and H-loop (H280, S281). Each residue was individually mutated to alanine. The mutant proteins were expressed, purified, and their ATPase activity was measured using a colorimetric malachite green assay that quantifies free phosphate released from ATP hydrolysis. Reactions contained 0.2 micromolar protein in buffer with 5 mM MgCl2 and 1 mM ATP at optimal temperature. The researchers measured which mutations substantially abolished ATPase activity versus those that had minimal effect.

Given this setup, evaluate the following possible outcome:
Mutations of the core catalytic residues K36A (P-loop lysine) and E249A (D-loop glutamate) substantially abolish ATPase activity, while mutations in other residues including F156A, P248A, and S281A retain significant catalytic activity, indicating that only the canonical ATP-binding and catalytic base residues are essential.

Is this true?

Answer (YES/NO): NO